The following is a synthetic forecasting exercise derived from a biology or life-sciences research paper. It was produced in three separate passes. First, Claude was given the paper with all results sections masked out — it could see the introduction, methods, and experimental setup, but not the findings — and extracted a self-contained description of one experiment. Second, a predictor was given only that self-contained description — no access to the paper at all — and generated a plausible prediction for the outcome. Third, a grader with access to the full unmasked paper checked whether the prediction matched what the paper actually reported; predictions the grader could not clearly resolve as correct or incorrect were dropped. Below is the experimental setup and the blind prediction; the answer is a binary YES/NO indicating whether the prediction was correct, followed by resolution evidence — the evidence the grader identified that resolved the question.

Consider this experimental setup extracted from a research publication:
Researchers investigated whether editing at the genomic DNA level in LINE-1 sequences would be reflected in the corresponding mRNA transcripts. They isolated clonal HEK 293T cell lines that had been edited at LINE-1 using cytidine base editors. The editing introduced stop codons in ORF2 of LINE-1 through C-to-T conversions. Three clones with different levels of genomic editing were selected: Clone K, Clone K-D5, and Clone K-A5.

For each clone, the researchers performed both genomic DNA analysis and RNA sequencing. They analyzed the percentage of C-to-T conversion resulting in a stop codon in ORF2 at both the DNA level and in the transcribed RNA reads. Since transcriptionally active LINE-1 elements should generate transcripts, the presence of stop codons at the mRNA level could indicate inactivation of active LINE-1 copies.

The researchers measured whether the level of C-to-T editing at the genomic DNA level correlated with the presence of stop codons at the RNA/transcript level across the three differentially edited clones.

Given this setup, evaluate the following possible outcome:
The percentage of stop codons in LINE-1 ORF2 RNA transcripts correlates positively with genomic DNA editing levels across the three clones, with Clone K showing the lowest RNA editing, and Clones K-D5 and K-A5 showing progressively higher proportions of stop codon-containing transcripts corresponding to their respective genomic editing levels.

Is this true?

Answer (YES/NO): YES